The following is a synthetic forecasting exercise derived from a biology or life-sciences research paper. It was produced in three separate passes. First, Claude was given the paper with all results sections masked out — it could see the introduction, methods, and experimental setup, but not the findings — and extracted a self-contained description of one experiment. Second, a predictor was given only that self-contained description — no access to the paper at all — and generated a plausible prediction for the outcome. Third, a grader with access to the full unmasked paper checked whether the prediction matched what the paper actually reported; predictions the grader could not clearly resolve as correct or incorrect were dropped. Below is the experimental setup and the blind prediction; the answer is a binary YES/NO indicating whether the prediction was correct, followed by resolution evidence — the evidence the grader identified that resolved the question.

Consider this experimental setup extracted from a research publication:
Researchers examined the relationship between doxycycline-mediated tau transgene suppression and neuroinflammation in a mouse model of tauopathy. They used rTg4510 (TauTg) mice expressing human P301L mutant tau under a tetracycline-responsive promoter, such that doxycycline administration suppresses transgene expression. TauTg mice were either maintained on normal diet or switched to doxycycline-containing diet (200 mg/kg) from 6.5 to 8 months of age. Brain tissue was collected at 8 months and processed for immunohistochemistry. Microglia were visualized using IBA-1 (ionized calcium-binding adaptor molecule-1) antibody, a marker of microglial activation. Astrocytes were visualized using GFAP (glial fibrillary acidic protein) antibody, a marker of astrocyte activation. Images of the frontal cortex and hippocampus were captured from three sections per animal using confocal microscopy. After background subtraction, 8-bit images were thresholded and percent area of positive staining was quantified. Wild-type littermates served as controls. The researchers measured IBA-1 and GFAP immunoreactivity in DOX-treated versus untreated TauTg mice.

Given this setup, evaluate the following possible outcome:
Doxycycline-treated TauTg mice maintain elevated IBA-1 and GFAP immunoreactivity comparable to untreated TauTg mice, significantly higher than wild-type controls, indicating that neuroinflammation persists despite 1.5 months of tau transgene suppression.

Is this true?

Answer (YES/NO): NO